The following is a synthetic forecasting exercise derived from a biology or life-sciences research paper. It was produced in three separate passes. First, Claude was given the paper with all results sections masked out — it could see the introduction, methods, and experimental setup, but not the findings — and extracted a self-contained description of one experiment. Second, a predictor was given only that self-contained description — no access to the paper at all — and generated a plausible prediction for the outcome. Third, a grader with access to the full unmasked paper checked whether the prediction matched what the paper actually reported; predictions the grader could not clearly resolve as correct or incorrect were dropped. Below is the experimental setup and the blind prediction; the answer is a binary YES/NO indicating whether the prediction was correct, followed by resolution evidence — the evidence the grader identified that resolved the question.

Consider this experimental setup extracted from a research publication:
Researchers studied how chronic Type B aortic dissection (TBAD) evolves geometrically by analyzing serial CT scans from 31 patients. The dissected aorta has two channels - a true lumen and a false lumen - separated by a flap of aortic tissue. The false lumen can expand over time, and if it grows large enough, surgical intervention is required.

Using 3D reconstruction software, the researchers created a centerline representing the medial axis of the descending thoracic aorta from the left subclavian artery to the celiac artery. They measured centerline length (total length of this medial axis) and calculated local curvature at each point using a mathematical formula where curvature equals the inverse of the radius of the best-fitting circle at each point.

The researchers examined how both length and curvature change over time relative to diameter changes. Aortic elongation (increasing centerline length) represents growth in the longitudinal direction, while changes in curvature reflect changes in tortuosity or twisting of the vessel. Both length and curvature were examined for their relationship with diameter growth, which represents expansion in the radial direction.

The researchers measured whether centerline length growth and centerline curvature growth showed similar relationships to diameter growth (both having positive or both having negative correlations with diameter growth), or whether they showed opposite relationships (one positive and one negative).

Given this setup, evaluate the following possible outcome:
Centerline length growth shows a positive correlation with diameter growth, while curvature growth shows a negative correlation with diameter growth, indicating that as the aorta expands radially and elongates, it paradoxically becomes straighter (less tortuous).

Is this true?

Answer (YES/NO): NO